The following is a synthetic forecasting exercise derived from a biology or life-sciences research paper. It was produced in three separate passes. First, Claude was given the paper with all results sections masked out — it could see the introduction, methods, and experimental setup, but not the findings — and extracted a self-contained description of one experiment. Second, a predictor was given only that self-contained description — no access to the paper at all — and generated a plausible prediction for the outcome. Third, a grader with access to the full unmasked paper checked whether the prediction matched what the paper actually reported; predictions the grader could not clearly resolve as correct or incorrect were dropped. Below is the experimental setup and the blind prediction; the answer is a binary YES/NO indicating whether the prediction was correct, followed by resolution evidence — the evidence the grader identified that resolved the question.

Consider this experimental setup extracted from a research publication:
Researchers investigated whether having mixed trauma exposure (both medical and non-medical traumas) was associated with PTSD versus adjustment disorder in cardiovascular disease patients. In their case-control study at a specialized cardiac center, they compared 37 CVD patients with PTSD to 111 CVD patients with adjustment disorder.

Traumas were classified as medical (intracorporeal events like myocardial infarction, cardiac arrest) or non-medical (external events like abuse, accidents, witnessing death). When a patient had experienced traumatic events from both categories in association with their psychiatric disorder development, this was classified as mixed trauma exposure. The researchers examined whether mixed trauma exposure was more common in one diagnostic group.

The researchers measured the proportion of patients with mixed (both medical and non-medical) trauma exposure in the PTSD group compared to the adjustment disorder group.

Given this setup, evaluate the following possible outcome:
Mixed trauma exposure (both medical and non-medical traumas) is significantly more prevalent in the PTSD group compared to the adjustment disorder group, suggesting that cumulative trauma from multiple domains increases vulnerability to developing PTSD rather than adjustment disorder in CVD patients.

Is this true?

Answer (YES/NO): NO